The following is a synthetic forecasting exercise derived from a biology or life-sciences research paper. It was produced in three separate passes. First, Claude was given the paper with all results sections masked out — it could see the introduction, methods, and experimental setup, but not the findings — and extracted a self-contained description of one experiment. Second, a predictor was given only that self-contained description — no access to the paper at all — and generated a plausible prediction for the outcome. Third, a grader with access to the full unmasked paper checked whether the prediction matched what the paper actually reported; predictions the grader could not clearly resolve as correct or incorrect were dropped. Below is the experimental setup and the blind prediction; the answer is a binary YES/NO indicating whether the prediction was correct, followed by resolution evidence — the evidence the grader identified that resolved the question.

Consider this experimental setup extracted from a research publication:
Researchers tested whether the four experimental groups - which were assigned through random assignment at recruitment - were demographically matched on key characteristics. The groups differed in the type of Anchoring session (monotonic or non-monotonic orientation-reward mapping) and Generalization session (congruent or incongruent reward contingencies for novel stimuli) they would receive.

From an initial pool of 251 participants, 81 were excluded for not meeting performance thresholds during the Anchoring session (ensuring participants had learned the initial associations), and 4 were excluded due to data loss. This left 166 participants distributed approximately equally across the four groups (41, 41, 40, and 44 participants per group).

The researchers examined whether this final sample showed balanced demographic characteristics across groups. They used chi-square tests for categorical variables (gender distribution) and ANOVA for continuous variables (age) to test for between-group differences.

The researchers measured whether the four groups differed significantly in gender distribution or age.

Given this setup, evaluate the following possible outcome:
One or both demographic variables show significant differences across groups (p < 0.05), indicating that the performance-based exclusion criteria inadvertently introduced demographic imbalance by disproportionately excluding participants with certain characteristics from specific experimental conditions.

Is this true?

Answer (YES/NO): NO